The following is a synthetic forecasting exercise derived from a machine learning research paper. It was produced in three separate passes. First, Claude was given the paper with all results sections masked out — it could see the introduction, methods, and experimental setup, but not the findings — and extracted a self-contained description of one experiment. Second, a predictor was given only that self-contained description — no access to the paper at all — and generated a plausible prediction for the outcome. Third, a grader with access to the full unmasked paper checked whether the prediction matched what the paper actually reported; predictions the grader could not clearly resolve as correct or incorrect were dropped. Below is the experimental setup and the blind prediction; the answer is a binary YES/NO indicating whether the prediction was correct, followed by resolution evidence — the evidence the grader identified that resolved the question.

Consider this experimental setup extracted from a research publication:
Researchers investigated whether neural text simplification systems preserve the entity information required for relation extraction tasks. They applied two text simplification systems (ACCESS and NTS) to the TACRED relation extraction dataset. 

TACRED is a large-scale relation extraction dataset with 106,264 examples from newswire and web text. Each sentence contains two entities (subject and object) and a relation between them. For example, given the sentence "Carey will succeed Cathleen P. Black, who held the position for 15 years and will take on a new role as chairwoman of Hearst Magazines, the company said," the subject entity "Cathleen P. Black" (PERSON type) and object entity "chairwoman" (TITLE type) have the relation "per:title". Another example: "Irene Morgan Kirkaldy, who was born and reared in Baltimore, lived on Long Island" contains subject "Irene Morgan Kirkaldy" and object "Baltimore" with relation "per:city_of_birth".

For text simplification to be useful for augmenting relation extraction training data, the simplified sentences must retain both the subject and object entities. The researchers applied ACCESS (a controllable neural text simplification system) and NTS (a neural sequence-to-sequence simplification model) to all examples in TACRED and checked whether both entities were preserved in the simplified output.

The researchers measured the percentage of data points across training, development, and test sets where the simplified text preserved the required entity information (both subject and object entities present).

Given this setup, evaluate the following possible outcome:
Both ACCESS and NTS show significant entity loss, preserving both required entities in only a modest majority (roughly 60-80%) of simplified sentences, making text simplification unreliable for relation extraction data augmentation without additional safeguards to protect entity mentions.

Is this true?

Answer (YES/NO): YES